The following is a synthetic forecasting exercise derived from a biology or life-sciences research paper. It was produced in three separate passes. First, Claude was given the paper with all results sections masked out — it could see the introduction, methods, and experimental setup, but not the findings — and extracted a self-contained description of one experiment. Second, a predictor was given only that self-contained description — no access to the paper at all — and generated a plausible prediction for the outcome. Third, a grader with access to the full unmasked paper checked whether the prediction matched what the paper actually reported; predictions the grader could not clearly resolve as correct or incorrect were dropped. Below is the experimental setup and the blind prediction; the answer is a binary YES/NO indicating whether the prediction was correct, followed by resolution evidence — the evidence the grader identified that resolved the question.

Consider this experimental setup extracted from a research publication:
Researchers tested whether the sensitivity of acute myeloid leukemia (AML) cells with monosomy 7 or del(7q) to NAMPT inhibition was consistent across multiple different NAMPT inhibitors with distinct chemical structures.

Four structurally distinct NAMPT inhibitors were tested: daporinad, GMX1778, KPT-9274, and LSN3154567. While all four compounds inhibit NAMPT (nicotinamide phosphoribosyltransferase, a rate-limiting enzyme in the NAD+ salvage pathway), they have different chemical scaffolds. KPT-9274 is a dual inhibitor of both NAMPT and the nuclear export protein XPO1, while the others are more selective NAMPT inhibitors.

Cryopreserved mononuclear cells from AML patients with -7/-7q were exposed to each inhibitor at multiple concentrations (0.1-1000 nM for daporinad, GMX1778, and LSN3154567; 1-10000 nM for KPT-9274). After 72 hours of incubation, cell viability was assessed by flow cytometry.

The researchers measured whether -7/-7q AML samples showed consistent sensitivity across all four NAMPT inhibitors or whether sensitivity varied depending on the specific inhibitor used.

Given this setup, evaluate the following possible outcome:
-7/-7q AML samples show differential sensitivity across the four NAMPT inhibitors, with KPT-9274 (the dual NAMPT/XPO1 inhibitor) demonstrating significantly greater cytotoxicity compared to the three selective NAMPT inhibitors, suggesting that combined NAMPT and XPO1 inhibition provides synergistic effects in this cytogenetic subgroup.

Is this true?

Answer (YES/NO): NO